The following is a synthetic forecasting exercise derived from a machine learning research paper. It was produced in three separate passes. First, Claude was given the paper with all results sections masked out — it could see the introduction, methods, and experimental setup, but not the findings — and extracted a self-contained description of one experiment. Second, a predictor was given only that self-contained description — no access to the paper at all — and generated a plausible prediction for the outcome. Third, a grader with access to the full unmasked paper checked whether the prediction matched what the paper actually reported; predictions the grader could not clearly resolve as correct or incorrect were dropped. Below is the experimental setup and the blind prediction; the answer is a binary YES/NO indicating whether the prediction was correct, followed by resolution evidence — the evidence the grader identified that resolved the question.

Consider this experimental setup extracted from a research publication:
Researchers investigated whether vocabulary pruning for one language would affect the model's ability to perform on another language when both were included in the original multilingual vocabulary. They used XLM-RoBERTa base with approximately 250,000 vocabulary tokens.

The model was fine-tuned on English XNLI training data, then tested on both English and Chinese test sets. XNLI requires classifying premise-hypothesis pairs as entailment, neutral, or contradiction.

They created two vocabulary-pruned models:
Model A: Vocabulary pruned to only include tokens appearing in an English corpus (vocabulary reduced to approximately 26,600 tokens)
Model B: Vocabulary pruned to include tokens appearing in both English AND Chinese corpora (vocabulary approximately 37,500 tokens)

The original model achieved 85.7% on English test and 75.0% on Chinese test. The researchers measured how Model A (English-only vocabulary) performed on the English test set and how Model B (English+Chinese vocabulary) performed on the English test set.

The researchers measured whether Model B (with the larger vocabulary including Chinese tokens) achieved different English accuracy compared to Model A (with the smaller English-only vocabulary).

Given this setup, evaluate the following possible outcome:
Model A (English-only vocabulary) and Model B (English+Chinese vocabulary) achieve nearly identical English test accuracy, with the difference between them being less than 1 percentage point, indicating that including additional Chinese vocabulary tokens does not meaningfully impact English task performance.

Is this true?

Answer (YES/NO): YES